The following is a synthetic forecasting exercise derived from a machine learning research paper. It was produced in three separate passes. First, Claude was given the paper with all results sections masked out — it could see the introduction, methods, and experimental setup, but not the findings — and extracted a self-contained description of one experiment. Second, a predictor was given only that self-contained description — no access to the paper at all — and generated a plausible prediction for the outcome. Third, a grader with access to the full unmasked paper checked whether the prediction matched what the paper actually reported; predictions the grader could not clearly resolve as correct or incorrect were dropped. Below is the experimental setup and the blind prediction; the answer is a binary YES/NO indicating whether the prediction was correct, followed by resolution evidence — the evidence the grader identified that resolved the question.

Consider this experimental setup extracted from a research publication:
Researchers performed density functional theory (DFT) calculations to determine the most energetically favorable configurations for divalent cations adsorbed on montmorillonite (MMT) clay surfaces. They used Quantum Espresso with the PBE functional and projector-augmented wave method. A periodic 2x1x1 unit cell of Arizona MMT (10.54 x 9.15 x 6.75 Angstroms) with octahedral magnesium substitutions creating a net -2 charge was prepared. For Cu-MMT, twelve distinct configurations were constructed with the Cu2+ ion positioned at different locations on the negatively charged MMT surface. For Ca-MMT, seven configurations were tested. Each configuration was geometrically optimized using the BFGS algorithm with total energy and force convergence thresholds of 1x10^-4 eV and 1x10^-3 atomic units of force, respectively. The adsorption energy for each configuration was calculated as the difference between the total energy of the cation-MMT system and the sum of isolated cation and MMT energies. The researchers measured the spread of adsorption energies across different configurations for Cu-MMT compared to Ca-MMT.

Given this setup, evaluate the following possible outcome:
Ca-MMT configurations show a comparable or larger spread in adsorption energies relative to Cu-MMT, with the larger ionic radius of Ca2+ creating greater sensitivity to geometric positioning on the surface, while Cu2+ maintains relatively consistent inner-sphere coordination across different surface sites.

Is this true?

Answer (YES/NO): NO